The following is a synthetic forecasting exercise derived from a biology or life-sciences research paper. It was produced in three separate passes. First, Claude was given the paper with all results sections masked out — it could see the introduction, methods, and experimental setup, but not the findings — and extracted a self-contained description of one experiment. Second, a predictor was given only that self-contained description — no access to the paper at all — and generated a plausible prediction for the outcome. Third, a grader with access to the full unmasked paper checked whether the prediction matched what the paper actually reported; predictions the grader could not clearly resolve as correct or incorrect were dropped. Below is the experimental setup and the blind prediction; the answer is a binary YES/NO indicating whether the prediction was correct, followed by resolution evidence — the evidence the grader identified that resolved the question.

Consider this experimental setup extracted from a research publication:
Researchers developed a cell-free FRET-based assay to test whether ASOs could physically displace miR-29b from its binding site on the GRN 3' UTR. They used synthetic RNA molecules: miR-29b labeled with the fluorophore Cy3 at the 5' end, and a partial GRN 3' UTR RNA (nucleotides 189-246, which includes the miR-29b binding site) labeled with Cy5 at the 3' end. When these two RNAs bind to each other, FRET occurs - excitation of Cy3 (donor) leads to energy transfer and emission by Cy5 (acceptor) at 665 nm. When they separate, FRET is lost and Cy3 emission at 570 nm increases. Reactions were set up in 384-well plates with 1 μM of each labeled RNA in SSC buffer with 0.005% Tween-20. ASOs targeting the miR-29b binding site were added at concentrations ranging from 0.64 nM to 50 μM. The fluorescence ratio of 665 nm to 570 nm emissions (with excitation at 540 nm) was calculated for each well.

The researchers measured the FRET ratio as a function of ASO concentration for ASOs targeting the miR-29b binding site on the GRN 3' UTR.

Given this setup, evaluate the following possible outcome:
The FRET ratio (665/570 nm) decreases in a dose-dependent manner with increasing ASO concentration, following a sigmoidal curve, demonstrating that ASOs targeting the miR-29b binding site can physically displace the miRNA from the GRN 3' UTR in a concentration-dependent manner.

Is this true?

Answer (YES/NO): YES